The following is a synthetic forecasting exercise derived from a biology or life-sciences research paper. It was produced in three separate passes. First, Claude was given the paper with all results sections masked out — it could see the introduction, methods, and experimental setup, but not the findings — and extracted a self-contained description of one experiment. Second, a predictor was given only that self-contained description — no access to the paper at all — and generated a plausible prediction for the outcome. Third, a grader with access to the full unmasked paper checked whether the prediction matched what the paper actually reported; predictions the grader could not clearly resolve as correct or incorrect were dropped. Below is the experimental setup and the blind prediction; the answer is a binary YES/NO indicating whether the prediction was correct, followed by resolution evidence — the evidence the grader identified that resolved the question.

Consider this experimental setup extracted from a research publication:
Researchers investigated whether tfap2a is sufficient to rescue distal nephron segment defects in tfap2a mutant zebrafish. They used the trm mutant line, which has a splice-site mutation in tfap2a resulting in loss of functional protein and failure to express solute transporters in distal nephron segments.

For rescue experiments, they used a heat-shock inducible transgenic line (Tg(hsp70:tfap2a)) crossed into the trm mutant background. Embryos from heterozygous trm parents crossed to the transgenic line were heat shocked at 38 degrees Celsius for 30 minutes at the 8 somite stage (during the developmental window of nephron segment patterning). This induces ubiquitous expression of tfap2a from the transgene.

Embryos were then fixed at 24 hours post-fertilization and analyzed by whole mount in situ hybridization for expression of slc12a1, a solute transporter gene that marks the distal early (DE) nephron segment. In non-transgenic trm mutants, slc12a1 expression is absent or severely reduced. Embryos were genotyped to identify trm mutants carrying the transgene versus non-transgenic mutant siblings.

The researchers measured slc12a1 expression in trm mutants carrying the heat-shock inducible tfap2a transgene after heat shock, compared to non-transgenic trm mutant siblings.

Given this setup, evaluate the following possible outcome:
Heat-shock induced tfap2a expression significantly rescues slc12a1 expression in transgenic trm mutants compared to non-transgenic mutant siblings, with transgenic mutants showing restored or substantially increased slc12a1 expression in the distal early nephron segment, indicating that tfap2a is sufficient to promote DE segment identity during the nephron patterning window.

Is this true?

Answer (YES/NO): YES